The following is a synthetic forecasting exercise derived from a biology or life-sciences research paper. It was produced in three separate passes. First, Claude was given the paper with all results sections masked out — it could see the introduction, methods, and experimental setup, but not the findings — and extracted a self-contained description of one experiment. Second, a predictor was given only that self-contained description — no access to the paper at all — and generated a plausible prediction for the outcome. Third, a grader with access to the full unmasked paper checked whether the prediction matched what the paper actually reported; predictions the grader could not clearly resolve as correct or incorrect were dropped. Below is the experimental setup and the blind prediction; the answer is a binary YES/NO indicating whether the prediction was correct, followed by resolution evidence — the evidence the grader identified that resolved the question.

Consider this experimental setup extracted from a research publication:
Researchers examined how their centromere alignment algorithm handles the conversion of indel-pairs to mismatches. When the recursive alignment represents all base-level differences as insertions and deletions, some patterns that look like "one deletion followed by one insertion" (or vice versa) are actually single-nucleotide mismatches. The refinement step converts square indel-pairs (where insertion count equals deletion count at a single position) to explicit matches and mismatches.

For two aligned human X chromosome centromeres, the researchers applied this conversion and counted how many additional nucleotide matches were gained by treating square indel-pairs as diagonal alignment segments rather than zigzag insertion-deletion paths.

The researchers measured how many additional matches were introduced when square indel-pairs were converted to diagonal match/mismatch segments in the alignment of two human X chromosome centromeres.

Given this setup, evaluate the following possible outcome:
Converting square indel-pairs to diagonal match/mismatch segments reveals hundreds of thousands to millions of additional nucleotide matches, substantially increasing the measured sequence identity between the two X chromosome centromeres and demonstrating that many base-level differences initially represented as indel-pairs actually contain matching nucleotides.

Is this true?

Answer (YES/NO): NO